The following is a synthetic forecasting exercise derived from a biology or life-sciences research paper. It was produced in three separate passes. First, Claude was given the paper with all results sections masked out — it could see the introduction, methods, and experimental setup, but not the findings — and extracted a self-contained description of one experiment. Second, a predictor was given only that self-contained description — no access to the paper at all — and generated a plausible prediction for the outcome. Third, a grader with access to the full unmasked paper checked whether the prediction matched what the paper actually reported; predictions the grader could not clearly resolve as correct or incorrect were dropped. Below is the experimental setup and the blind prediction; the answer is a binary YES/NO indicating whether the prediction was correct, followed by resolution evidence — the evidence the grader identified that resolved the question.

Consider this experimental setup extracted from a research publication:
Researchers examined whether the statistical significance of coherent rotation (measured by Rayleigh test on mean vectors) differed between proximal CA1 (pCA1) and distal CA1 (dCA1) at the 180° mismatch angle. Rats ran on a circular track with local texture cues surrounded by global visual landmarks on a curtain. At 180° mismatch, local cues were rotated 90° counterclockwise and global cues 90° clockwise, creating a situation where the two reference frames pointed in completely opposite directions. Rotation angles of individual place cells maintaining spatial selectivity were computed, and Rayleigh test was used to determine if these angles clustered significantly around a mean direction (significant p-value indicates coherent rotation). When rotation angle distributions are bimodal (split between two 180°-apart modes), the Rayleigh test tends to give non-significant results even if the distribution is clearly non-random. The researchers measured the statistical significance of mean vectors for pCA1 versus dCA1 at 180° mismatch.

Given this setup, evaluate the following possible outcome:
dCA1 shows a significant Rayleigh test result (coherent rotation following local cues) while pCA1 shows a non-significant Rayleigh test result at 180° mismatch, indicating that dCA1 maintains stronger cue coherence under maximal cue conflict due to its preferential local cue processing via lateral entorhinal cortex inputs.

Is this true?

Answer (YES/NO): NO